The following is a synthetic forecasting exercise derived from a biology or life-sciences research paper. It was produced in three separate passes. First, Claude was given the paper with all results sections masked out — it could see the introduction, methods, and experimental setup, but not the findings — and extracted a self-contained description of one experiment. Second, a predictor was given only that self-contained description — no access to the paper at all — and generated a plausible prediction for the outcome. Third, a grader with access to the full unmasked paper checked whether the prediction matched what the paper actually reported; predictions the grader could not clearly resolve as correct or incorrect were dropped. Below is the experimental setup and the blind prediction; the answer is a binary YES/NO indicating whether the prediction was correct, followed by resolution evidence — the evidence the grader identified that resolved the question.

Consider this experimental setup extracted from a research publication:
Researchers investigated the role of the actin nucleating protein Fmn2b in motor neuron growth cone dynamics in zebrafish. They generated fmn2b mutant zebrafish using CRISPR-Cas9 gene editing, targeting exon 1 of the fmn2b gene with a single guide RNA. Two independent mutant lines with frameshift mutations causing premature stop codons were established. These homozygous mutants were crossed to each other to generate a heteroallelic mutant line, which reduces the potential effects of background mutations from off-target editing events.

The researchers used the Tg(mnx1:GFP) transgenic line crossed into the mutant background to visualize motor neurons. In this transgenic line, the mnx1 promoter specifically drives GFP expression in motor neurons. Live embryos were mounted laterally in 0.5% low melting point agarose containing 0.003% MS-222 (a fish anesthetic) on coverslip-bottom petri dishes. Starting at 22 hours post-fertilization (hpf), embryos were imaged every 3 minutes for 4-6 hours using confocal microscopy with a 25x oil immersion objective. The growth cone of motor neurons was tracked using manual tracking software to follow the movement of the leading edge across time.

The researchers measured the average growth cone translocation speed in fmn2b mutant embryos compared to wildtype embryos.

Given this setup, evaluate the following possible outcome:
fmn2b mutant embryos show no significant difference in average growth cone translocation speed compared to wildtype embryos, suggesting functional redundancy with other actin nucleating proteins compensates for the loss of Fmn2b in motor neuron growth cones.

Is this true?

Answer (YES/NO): NO